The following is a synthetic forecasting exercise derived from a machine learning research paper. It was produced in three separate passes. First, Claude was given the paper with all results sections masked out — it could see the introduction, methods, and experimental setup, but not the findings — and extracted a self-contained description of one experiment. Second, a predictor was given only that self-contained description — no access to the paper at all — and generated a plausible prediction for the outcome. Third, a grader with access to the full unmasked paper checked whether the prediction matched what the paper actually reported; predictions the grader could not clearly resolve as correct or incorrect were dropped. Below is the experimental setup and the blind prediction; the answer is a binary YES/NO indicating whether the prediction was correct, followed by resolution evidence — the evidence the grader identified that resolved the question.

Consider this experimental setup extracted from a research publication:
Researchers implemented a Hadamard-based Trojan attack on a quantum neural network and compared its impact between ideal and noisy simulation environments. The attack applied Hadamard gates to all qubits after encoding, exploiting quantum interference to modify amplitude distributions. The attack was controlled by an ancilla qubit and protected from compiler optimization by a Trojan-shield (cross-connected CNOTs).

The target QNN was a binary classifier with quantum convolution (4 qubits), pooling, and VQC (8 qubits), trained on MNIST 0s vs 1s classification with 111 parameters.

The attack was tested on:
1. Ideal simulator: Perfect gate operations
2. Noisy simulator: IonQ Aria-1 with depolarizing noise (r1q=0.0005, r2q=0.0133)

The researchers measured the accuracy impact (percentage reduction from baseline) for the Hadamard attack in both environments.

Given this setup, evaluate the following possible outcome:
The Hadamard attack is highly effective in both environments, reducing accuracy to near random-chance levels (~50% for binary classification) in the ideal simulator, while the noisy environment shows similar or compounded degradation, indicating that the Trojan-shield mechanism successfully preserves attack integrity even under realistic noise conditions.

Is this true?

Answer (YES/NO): YES